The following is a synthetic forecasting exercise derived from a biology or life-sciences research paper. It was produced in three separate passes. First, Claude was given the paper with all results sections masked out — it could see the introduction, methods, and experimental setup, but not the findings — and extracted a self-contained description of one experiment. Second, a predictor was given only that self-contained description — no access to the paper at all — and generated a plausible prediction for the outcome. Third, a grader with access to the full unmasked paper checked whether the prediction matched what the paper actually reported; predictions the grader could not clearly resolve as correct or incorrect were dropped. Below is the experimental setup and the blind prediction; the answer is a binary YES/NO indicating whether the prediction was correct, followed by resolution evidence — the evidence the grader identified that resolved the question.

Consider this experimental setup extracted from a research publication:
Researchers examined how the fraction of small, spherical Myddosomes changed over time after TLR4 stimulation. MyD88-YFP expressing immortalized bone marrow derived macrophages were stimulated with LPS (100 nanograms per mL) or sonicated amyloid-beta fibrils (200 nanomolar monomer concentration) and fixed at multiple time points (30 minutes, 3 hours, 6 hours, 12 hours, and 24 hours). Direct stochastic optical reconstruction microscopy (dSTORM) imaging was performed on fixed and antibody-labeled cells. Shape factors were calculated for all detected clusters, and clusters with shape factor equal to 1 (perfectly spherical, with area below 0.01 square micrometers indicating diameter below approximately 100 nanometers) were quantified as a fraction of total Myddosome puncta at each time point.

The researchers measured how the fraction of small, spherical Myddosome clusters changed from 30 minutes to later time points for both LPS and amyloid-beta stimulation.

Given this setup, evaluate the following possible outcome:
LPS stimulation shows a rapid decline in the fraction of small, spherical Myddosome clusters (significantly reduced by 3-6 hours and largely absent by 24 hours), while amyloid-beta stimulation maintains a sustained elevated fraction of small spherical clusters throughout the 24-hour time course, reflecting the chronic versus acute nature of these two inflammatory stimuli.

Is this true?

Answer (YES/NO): NO